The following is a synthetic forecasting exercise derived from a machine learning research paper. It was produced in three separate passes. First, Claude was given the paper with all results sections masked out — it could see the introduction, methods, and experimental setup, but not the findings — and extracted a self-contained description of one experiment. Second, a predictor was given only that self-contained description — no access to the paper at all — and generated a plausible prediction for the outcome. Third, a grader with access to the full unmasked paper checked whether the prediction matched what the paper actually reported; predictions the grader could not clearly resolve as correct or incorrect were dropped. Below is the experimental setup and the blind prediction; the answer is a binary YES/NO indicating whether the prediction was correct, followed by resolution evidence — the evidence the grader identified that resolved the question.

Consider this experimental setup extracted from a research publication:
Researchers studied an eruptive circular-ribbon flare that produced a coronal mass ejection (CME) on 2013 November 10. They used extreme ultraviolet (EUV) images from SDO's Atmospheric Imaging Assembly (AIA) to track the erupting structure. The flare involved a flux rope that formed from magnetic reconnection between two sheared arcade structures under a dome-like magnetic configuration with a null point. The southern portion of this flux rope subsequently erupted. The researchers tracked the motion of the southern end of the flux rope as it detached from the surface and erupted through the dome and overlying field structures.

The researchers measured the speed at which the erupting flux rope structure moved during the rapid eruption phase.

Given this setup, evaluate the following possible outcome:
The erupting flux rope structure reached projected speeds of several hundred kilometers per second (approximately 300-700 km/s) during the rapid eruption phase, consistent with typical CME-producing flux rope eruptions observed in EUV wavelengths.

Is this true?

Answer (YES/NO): YES